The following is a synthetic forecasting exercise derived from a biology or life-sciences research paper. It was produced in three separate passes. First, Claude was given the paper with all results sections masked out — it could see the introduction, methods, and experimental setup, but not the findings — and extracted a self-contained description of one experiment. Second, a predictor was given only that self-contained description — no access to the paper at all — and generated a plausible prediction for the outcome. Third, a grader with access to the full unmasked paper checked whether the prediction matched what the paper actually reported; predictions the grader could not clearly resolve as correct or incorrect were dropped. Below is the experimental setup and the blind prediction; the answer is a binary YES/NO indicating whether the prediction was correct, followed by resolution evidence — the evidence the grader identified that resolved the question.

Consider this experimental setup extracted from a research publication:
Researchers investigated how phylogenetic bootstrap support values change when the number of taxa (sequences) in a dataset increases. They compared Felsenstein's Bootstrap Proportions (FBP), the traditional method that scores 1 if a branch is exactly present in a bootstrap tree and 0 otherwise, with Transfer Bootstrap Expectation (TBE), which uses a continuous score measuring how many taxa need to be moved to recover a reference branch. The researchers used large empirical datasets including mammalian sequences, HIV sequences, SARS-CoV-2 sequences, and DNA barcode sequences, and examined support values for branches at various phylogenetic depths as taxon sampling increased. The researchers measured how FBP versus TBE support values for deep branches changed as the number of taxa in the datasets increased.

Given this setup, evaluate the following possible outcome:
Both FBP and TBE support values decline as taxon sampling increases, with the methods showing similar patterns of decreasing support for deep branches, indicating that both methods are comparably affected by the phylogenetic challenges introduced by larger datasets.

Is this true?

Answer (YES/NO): NO